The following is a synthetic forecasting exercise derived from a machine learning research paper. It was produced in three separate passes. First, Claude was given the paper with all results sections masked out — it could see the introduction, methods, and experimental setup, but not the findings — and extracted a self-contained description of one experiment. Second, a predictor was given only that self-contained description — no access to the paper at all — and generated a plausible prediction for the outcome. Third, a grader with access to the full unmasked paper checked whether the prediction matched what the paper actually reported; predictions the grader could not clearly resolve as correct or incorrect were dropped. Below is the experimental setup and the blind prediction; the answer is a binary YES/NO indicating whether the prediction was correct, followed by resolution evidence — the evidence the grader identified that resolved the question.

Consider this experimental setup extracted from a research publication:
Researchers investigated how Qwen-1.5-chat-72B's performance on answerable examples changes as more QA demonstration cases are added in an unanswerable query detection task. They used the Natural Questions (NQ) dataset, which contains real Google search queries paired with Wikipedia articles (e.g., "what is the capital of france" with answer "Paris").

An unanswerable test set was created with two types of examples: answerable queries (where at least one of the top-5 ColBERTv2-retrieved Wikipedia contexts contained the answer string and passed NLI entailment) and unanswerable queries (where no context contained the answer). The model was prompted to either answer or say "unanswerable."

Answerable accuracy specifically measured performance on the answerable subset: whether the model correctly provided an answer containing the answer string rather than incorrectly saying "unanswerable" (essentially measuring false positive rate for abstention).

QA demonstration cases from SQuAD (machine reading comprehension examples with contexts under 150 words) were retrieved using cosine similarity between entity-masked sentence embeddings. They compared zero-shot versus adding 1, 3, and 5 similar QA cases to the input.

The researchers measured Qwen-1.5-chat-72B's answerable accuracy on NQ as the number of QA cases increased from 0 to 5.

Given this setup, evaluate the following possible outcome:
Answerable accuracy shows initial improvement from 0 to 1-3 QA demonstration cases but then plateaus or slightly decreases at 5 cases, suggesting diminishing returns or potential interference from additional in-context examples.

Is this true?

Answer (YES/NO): NO